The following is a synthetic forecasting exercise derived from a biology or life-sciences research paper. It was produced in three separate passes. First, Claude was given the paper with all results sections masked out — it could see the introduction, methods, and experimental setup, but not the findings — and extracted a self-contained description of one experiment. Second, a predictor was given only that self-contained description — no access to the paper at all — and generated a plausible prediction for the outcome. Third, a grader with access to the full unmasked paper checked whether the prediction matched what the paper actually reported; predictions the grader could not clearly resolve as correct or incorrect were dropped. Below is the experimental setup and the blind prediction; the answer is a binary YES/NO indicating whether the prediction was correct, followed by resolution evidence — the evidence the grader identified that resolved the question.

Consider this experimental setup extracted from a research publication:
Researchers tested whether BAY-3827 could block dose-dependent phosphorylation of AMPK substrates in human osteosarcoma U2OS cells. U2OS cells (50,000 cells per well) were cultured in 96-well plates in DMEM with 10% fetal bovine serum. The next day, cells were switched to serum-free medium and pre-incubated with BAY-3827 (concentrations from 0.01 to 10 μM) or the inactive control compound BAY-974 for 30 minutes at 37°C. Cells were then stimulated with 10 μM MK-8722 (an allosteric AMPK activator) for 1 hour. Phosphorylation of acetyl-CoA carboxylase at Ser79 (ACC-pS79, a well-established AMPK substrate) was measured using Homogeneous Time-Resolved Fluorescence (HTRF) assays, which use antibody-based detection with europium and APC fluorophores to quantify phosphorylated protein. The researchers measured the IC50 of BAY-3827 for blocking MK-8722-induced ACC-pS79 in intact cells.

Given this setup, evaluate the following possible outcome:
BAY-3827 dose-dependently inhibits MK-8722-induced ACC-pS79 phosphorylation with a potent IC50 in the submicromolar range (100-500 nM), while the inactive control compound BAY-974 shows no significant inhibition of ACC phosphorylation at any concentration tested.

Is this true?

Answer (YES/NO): NO